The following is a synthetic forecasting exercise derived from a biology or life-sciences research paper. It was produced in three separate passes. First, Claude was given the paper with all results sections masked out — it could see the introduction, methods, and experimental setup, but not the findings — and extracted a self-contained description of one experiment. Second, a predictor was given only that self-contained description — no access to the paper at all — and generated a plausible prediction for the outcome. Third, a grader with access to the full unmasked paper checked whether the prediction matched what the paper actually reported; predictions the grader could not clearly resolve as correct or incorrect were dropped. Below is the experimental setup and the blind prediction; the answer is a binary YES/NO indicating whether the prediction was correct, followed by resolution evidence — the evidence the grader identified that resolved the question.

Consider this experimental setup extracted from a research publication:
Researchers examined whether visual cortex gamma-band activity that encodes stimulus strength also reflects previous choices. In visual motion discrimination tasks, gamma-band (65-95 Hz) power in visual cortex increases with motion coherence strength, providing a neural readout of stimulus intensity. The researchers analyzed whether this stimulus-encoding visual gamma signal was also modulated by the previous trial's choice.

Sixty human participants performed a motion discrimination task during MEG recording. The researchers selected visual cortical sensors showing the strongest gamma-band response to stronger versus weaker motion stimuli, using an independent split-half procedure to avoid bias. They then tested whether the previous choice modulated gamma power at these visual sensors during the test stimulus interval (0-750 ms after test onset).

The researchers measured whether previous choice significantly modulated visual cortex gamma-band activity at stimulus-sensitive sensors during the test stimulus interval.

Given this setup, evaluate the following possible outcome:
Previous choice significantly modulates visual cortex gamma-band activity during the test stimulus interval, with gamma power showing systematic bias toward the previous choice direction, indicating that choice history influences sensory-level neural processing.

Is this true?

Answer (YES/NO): NO